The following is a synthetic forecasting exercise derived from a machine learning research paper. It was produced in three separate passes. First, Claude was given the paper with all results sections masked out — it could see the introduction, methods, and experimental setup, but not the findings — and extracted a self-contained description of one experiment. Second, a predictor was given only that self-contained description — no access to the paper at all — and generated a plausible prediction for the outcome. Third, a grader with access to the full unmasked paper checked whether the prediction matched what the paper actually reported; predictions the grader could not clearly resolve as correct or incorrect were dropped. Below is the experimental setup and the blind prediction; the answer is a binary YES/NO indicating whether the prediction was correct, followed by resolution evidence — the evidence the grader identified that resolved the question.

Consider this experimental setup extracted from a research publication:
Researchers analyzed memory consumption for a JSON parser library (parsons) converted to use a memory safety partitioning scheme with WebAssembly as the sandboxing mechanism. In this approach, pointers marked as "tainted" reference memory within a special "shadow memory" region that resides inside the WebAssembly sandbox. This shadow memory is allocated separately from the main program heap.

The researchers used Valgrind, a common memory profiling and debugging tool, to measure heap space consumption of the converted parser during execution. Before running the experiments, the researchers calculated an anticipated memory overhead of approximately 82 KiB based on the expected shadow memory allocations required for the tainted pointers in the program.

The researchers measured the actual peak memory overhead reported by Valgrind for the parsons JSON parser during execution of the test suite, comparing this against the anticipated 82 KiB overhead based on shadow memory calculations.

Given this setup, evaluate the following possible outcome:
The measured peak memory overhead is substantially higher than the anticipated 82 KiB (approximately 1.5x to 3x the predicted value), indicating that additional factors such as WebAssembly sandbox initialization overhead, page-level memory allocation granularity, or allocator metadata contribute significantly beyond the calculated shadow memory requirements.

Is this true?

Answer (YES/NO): NO